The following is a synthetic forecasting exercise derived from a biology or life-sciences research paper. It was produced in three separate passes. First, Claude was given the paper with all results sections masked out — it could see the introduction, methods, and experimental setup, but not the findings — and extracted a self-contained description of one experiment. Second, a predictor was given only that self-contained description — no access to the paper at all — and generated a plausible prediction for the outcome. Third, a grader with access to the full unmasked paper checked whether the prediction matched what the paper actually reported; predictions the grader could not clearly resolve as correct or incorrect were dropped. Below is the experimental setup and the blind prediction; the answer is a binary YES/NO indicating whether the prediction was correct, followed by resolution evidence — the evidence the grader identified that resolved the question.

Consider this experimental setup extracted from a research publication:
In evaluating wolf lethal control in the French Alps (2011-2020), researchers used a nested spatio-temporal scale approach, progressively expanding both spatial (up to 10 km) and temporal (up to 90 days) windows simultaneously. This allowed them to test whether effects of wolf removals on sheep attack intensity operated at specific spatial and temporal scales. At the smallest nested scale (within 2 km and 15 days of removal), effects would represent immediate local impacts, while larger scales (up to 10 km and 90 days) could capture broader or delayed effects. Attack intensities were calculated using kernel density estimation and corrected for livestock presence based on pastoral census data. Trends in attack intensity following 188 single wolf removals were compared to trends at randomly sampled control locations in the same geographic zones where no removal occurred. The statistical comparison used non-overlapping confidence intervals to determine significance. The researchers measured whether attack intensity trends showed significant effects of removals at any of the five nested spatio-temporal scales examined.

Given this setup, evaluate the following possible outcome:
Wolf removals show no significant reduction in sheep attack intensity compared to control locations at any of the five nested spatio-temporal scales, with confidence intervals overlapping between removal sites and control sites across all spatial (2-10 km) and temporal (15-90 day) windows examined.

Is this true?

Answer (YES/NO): NO